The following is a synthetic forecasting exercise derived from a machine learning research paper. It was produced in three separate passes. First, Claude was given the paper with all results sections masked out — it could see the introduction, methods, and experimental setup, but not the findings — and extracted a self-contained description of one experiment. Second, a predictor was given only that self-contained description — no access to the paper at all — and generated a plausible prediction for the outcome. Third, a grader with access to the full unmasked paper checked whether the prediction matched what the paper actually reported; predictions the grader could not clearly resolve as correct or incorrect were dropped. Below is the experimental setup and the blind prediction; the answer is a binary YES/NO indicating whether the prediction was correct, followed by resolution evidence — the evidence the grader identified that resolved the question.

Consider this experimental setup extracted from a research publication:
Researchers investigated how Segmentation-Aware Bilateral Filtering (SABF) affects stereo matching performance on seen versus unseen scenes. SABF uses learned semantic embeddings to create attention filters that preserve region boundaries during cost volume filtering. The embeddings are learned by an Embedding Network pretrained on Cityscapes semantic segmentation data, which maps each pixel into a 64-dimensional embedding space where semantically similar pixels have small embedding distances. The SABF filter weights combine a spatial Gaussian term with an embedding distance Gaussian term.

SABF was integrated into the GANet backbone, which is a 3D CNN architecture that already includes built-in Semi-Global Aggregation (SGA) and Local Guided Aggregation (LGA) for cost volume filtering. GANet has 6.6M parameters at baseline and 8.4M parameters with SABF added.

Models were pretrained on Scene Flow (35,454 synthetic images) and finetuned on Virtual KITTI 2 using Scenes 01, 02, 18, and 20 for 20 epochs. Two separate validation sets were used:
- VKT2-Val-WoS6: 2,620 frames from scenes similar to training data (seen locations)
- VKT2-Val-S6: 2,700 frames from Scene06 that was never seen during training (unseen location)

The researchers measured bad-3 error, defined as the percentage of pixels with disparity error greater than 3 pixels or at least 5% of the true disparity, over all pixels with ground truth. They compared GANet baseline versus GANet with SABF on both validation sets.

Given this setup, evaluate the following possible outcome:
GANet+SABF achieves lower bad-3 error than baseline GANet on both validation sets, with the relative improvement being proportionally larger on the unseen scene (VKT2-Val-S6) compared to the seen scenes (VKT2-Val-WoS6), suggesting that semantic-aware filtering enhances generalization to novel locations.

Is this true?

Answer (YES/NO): NO